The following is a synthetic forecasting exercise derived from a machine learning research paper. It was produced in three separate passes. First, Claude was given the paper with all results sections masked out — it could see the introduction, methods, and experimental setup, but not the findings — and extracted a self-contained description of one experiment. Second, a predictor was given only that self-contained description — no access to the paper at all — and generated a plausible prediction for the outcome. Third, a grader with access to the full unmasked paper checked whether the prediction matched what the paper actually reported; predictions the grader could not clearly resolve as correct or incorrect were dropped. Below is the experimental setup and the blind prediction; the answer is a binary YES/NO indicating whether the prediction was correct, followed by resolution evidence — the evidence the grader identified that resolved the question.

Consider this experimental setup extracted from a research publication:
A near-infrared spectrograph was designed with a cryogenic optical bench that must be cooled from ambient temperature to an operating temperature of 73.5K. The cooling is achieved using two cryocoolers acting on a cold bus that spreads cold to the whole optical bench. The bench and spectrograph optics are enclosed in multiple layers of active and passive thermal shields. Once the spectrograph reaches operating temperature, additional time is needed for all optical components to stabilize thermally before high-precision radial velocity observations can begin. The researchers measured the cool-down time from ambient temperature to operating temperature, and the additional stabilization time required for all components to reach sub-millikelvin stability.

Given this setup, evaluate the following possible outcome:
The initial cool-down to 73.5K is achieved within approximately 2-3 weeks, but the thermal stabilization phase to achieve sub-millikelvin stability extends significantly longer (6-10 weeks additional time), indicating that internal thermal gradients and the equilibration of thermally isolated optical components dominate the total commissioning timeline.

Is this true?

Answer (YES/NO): NO